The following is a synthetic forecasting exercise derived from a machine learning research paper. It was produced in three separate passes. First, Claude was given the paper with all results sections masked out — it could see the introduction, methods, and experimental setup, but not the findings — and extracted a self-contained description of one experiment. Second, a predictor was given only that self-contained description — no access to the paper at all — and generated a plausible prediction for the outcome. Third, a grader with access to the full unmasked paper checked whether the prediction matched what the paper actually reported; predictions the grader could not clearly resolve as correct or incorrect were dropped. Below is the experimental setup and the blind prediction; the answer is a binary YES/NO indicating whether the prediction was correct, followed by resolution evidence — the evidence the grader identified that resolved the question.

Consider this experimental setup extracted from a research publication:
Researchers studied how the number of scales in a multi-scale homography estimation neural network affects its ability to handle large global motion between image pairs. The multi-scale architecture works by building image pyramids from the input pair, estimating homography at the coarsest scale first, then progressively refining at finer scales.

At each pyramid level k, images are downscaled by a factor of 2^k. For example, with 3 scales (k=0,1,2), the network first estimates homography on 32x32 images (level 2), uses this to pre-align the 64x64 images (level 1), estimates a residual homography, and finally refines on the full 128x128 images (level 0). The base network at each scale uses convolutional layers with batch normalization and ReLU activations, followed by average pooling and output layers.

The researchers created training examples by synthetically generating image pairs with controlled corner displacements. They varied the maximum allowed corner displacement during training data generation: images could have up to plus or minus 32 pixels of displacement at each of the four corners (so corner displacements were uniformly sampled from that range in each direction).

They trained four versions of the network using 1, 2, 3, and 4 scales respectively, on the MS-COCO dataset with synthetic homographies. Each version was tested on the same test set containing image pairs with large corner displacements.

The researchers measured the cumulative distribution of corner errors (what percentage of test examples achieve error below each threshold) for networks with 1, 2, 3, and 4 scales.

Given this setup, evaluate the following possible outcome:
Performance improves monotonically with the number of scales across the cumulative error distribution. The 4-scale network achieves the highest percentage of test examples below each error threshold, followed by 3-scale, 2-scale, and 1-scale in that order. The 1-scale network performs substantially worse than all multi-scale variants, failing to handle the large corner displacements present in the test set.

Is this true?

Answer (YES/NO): NO